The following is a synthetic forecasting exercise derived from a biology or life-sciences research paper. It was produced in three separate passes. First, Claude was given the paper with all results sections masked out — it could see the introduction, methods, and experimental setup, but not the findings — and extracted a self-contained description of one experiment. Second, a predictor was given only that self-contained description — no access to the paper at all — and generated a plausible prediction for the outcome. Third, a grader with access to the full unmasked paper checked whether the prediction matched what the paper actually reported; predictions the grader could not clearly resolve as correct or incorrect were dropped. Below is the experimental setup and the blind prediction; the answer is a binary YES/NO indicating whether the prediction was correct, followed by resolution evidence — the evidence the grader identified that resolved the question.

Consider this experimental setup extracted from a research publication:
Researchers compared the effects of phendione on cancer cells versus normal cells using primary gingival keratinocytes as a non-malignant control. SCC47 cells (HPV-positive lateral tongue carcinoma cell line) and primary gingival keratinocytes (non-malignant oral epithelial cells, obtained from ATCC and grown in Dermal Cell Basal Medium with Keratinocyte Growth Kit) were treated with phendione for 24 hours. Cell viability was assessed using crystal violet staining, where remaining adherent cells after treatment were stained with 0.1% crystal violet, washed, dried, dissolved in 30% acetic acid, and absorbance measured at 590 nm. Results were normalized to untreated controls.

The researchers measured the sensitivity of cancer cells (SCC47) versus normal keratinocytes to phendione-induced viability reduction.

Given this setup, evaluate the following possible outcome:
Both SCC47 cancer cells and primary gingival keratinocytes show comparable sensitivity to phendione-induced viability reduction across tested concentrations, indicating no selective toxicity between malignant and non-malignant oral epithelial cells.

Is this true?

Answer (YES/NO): NO